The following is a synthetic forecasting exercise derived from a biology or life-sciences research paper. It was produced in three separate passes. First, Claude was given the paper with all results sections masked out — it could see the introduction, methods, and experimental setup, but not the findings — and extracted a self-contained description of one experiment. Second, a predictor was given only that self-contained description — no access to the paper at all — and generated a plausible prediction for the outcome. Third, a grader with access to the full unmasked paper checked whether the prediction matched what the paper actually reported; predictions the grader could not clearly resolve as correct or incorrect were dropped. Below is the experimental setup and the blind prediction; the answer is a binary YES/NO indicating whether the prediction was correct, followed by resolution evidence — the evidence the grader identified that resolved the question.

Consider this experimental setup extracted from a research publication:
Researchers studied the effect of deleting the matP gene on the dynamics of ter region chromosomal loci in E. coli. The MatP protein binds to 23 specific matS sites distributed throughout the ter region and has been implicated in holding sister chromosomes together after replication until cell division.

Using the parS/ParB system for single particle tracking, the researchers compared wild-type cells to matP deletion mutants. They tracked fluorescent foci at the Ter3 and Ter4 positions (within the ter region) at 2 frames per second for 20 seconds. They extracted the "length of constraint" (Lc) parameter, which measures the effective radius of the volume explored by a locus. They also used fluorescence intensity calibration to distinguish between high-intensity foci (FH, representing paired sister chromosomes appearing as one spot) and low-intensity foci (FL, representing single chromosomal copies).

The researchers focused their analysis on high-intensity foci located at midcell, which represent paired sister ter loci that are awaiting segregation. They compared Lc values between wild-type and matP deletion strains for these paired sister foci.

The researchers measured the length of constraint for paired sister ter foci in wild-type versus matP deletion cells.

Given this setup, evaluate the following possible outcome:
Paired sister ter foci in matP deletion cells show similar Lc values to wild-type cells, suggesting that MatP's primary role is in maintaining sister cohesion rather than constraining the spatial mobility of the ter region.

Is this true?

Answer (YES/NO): NO